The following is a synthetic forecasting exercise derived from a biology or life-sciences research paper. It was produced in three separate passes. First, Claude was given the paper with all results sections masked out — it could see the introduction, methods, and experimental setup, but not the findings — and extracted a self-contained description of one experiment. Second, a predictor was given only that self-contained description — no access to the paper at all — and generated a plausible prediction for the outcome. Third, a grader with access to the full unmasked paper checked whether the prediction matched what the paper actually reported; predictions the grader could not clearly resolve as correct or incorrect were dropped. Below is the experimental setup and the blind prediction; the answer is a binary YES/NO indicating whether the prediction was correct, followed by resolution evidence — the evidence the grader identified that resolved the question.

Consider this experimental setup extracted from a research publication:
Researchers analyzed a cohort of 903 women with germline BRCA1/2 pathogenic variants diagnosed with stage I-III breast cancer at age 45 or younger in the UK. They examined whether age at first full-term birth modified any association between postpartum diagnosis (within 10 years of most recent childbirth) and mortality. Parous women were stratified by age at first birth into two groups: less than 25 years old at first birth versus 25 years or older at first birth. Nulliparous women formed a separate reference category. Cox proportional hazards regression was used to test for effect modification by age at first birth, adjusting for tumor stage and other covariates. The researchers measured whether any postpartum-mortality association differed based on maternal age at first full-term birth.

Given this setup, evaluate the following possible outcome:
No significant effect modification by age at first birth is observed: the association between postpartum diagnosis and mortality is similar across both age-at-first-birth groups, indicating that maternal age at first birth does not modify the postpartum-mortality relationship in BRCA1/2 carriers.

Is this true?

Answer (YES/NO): YES